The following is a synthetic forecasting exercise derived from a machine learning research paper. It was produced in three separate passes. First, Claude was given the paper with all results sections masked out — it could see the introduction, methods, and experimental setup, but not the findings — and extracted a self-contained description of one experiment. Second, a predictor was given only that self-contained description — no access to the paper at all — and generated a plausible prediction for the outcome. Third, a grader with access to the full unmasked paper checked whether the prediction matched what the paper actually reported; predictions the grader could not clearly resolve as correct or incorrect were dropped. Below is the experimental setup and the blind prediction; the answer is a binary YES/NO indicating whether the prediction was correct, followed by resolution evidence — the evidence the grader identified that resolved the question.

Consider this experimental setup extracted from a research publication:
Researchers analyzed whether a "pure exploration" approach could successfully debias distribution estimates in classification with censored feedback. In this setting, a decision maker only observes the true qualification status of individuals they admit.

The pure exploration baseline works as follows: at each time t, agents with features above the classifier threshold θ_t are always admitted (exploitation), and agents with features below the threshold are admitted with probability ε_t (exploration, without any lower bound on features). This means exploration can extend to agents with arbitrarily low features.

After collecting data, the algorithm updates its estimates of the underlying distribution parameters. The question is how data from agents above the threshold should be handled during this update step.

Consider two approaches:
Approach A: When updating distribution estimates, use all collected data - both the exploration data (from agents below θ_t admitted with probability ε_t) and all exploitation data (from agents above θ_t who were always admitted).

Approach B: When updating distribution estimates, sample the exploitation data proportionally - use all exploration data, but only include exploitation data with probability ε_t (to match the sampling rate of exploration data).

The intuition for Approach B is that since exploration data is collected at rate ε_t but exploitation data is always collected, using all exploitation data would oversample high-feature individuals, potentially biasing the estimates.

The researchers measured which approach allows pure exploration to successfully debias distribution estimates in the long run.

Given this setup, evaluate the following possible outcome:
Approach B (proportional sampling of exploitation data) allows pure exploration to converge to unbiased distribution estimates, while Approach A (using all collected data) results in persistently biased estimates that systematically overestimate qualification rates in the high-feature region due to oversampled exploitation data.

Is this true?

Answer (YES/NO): YES